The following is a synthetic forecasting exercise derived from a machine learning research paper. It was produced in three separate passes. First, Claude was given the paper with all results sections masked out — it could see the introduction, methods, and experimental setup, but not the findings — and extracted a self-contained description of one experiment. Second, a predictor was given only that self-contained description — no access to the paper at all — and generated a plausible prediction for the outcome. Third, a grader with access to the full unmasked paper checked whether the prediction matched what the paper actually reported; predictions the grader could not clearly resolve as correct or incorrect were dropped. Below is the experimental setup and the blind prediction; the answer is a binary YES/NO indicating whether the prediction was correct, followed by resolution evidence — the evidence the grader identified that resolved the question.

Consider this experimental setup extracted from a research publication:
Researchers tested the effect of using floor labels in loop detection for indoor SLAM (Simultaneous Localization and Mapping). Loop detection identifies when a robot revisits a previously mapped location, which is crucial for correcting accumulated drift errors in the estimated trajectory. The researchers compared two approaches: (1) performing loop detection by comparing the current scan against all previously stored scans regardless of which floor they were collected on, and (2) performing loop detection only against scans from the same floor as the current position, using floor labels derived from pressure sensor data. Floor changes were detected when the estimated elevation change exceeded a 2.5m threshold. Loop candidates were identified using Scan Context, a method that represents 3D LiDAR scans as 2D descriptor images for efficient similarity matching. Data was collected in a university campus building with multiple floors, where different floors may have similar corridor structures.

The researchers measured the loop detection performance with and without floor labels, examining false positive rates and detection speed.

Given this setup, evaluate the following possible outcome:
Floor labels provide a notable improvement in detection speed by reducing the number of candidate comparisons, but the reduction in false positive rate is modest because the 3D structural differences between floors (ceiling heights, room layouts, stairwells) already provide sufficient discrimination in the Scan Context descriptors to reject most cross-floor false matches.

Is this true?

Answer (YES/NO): NO